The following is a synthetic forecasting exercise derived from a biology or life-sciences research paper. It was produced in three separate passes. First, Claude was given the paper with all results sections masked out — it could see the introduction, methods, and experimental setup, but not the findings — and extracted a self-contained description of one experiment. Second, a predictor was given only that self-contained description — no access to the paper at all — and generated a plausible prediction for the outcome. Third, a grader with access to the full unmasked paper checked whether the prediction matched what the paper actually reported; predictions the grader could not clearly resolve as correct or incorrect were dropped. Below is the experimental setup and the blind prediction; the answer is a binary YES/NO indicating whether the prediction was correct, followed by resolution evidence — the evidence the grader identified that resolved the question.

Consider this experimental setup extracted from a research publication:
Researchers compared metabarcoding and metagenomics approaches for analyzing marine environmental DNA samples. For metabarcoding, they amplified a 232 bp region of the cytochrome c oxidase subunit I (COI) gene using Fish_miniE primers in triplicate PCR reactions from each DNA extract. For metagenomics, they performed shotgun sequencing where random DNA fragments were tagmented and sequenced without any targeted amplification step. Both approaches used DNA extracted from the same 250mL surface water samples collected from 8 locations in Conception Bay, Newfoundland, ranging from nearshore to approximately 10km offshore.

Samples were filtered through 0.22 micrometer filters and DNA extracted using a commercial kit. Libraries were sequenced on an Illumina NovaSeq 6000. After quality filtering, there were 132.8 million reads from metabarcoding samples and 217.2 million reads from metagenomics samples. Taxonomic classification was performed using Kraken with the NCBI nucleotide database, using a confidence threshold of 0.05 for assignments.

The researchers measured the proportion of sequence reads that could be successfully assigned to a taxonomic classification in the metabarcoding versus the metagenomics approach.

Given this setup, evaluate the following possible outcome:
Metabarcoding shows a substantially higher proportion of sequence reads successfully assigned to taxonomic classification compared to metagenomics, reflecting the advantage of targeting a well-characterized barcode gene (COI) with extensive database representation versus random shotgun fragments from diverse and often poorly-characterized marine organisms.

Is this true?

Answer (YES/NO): YES